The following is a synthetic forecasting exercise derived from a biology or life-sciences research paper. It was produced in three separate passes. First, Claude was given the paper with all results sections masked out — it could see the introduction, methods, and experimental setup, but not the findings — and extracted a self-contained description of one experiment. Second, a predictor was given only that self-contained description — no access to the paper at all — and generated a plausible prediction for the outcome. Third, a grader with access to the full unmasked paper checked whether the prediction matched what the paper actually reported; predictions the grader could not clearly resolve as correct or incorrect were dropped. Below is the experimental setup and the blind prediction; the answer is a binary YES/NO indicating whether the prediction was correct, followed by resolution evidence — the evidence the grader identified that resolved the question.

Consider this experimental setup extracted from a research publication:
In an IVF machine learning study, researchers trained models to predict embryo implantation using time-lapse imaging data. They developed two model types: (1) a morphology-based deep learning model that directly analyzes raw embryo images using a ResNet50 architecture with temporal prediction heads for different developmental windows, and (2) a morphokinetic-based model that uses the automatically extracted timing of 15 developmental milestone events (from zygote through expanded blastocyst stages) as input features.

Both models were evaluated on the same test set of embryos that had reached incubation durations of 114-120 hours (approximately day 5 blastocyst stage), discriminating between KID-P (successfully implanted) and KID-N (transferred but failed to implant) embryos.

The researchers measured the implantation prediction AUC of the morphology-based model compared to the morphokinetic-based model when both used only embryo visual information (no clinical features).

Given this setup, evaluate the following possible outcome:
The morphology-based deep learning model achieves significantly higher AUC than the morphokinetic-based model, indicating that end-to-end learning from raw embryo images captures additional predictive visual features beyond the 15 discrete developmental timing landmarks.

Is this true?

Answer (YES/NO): NO